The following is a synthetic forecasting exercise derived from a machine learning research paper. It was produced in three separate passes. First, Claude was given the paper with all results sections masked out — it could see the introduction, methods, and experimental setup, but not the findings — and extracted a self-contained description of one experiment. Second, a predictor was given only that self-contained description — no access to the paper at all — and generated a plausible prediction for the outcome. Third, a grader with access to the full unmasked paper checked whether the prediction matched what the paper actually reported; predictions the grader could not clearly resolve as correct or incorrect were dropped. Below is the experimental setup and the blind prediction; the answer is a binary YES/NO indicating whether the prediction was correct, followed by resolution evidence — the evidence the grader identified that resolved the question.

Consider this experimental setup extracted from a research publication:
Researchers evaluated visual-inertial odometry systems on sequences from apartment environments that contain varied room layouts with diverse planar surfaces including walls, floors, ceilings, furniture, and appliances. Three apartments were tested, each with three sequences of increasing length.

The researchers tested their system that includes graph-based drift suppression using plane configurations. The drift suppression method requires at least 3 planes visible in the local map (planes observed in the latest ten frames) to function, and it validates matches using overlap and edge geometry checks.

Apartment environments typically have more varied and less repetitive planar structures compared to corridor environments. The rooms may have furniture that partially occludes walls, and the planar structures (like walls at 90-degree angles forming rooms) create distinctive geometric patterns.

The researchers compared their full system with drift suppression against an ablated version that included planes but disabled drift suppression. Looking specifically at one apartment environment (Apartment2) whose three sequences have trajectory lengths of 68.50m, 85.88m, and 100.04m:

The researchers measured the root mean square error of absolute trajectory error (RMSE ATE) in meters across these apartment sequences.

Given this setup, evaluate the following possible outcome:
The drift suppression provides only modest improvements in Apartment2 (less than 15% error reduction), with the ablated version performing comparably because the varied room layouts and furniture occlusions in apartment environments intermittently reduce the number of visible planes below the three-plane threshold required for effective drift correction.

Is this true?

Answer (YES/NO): NO